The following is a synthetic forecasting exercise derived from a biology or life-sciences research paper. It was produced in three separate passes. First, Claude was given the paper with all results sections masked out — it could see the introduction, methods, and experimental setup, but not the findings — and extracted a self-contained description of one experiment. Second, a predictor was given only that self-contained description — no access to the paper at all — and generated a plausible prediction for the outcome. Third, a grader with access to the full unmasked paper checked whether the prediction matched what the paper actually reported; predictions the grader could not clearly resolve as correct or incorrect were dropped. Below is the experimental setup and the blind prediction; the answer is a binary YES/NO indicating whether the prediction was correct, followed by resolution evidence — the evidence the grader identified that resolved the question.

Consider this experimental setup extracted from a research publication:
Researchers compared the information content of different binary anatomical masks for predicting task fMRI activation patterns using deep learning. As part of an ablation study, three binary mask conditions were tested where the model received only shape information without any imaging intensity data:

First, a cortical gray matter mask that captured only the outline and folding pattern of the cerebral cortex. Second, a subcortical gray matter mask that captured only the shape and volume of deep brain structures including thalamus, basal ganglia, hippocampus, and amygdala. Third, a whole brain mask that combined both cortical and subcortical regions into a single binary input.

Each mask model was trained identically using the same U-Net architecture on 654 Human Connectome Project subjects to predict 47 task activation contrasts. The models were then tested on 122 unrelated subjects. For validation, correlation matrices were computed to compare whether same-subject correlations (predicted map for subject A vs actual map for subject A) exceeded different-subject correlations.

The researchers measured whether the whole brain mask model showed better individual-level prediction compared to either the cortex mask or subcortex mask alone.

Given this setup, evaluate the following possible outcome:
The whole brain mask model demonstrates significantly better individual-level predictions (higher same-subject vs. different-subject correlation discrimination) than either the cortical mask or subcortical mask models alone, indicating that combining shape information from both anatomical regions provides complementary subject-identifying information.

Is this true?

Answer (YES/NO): NO